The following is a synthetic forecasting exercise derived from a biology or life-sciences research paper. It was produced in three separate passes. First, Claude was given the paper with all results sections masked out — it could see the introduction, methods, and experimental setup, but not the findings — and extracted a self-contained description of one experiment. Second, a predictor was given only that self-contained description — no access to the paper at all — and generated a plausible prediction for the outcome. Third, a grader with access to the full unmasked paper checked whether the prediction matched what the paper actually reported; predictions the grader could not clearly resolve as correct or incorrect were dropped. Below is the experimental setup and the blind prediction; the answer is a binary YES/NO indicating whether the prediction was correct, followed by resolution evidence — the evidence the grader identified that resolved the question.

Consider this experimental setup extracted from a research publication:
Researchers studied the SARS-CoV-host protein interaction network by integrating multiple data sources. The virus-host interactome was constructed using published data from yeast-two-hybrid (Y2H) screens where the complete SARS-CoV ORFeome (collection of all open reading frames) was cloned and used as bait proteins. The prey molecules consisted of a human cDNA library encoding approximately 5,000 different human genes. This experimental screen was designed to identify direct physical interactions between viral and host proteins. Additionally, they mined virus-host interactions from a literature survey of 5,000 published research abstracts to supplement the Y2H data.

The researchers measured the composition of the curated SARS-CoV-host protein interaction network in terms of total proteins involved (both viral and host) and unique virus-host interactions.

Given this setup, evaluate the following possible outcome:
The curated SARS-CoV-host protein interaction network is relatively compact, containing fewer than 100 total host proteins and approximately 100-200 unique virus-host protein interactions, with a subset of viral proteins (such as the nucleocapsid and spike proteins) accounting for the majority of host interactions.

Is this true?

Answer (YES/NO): NO